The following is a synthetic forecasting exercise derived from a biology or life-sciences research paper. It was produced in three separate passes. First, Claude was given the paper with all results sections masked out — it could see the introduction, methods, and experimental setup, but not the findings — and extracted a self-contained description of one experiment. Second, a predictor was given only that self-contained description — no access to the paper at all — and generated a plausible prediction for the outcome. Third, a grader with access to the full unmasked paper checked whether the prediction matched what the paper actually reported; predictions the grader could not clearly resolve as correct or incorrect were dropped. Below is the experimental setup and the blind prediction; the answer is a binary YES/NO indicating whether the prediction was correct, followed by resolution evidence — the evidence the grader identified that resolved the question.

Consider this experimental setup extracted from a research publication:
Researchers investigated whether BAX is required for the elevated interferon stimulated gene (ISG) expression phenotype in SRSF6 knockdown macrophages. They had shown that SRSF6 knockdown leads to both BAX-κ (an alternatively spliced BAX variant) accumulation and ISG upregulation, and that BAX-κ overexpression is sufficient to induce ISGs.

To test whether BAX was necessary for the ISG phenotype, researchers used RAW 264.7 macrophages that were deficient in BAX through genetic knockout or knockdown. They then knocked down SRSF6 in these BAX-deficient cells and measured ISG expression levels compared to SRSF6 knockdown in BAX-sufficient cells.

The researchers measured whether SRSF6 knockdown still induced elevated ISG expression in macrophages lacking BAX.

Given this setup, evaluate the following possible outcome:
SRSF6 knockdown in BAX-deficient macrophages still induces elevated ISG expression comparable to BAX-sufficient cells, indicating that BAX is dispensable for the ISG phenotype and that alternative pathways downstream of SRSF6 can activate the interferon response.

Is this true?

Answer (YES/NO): NO